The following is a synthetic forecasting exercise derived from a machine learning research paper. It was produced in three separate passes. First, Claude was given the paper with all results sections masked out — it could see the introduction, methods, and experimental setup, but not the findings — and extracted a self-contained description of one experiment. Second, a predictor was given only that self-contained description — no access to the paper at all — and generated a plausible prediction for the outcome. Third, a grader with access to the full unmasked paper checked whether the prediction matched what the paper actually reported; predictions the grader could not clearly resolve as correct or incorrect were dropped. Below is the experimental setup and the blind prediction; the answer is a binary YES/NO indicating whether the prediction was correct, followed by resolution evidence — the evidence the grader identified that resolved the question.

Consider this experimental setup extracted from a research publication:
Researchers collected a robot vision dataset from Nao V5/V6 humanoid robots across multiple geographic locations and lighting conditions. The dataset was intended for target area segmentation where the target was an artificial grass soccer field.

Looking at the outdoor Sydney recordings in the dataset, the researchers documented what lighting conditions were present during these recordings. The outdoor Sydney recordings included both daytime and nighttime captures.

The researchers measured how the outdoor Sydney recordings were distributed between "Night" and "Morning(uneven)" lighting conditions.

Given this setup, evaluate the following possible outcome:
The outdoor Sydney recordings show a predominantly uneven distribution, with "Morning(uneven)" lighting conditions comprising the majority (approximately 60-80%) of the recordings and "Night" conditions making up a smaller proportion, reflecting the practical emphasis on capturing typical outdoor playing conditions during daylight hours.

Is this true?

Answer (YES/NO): NO